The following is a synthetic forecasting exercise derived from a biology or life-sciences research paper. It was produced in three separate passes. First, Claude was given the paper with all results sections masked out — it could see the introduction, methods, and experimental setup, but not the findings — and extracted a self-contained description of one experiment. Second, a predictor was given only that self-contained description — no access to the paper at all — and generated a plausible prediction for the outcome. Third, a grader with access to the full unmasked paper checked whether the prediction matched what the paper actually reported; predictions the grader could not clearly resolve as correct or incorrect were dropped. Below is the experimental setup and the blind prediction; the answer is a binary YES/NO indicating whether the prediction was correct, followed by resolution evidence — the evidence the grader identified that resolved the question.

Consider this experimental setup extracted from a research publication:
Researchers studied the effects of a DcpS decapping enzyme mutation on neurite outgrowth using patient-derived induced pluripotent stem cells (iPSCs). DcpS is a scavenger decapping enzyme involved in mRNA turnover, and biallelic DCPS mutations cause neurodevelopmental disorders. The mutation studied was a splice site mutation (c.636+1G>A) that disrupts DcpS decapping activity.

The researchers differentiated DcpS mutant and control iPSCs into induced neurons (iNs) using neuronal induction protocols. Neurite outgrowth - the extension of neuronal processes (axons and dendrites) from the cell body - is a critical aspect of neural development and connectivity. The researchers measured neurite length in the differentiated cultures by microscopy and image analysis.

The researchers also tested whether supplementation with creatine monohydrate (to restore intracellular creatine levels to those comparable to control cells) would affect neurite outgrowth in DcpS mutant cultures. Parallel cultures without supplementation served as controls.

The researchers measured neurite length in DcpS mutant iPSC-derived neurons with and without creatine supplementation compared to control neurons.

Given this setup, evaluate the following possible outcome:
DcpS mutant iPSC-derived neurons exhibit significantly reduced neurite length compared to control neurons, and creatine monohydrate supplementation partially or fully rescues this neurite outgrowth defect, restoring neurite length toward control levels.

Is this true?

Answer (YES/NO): YES